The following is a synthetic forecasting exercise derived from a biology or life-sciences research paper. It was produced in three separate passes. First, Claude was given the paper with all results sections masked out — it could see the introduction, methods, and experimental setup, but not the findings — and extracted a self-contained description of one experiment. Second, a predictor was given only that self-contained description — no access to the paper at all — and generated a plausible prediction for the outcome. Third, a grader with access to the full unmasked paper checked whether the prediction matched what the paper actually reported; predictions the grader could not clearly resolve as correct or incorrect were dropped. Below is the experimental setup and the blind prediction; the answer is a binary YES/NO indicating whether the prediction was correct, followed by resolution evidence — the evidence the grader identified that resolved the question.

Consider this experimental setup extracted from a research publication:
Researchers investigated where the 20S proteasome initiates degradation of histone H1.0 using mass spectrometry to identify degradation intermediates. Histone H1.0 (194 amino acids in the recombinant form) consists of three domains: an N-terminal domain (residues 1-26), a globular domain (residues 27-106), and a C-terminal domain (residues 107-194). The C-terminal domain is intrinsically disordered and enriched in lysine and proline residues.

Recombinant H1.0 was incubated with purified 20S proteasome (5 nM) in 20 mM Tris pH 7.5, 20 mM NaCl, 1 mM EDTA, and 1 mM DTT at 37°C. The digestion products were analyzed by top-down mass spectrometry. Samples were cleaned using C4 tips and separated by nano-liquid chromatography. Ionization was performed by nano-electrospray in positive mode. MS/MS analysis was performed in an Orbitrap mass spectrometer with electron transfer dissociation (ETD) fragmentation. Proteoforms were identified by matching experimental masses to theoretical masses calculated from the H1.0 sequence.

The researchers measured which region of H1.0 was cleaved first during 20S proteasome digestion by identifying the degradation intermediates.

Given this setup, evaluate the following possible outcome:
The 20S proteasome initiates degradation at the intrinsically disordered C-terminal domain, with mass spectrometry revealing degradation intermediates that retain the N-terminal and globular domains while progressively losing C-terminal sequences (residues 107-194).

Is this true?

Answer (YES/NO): YES